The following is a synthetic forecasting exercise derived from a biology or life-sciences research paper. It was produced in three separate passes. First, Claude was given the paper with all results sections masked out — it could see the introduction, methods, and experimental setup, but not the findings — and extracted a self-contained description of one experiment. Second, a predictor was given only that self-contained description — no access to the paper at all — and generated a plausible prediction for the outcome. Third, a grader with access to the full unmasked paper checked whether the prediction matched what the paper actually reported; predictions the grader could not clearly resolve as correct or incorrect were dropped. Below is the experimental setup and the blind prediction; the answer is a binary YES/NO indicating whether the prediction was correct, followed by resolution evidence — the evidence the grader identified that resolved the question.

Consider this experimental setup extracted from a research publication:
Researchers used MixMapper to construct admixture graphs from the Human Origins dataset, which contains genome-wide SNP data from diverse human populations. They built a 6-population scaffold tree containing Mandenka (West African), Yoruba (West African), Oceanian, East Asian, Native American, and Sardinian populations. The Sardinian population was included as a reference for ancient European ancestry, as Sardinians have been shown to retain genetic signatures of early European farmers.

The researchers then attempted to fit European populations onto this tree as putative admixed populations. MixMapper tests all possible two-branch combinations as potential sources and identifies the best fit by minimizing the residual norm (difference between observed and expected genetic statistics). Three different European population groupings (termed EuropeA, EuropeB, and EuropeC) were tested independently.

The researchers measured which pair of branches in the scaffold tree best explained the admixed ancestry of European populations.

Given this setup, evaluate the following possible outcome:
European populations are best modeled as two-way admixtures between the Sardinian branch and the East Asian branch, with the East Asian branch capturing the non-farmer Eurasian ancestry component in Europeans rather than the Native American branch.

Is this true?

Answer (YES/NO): NO